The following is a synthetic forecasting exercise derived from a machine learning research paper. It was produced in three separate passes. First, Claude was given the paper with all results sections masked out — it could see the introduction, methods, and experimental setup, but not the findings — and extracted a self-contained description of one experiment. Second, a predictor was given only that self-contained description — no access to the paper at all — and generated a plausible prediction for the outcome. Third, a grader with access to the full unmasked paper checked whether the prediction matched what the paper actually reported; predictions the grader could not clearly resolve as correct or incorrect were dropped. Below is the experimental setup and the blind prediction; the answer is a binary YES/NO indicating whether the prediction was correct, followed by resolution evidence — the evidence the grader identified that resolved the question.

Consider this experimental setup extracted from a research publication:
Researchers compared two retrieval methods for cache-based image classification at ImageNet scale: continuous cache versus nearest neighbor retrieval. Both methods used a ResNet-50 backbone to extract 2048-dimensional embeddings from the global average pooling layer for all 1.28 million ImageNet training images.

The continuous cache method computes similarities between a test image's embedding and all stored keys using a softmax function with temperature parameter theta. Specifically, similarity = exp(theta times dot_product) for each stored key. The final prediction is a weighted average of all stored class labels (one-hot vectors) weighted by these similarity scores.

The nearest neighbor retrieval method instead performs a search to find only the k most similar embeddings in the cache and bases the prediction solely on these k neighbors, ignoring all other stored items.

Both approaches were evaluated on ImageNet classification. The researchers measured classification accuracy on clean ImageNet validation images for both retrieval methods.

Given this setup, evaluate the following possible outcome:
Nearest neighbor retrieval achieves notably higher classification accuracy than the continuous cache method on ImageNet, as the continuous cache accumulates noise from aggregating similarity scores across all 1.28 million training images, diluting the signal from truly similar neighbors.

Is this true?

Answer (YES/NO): NO